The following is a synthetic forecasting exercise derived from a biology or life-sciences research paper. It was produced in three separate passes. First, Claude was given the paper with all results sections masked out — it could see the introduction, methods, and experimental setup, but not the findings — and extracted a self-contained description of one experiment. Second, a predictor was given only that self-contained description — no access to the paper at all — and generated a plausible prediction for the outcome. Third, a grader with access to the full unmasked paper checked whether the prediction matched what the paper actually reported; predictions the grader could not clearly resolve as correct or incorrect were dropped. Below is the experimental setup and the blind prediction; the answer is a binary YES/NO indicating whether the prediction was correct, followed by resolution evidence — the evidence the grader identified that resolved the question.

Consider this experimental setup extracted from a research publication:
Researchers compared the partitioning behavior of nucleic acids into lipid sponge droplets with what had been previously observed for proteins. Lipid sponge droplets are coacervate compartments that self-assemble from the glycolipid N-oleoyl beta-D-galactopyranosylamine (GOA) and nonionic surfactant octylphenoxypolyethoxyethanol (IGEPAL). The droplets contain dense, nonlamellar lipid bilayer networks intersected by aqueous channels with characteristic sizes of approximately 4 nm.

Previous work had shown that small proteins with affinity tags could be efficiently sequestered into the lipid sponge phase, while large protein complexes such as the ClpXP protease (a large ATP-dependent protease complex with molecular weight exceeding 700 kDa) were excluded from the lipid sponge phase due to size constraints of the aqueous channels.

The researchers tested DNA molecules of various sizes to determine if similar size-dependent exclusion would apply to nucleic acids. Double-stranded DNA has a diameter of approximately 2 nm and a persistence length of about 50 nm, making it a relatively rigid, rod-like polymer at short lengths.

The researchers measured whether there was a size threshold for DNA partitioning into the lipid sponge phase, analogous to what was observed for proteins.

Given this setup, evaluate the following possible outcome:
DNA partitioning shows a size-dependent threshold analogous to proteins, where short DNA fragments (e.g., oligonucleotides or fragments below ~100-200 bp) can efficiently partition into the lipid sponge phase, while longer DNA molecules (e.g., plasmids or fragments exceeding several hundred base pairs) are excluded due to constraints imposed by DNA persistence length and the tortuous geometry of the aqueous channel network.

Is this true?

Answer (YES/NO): YES